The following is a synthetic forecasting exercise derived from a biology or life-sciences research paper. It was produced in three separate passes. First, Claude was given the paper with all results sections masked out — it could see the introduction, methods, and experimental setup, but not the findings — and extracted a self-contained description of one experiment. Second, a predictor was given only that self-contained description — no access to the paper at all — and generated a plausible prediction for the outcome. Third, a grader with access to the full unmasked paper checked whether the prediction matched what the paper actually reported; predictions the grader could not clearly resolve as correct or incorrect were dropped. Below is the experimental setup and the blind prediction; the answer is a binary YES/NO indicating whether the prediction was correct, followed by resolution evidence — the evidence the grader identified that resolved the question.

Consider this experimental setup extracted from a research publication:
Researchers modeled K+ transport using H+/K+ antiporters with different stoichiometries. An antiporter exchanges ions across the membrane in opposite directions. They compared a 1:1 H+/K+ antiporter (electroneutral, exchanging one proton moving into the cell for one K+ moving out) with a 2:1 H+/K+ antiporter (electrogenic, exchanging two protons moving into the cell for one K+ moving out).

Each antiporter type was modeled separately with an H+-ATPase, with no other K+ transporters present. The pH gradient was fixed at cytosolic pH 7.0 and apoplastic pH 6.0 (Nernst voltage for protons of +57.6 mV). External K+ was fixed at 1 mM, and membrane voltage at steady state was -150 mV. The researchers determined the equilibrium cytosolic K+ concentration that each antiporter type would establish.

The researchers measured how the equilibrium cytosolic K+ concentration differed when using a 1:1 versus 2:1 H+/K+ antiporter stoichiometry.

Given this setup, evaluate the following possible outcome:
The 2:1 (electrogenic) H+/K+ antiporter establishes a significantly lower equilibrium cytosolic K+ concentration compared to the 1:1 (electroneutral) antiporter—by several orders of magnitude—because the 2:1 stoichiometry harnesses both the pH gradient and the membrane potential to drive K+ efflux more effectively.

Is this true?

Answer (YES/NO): YES